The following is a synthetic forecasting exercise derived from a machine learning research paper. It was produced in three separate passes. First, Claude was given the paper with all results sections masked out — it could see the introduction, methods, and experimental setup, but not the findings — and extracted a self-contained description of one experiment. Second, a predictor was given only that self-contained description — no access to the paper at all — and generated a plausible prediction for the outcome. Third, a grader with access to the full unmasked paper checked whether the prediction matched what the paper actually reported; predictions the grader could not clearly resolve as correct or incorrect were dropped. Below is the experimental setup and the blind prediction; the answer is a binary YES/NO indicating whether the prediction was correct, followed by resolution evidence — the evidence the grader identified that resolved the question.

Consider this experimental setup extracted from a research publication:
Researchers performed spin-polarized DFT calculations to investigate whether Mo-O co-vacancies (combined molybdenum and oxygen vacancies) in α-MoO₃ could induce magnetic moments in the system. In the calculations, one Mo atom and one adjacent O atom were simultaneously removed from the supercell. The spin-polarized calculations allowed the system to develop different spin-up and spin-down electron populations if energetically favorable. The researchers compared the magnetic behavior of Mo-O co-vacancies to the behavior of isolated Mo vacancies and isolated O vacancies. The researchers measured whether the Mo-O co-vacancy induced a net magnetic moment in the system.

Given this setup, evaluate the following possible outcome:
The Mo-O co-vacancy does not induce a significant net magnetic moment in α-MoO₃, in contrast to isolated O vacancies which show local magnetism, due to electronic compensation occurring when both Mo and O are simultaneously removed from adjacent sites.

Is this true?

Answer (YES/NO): NO